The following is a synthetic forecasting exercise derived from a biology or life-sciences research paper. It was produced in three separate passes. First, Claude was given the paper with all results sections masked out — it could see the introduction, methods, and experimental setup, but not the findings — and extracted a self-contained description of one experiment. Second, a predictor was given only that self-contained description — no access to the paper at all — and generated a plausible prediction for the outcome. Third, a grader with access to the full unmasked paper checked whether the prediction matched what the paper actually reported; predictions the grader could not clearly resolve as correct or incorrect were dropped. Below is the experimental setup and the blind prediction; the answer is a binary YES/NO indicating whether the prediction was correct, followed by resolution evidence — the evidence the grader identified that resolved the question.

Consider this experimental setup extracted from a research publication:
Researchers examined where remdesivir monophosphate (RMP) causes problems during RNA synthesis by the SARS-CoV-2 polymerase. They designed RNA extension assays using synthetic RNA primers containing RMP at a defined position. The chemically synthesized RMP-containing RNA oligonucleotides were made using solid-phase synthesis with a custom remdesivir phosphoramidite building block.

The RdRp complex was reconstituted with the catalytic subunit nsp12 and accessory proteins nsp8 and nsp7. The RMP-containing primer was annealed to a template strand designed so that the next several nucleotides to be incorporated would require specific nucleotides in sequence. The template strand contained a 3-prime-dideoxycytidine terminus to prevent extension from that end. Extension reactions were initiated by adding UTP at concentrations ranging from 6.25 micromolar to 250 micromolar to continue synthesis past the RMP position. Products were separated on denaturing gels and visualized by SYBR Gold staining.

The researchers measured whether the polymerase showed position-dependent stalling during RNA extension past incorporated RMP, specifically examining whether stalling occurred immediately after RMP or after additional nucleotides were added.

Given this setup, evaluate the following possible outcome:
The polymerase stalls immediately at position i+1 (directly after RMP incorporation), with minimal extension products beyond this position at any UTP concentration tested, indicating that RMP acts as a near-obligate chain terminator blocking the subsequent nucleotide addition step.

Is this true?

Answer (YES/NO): NO